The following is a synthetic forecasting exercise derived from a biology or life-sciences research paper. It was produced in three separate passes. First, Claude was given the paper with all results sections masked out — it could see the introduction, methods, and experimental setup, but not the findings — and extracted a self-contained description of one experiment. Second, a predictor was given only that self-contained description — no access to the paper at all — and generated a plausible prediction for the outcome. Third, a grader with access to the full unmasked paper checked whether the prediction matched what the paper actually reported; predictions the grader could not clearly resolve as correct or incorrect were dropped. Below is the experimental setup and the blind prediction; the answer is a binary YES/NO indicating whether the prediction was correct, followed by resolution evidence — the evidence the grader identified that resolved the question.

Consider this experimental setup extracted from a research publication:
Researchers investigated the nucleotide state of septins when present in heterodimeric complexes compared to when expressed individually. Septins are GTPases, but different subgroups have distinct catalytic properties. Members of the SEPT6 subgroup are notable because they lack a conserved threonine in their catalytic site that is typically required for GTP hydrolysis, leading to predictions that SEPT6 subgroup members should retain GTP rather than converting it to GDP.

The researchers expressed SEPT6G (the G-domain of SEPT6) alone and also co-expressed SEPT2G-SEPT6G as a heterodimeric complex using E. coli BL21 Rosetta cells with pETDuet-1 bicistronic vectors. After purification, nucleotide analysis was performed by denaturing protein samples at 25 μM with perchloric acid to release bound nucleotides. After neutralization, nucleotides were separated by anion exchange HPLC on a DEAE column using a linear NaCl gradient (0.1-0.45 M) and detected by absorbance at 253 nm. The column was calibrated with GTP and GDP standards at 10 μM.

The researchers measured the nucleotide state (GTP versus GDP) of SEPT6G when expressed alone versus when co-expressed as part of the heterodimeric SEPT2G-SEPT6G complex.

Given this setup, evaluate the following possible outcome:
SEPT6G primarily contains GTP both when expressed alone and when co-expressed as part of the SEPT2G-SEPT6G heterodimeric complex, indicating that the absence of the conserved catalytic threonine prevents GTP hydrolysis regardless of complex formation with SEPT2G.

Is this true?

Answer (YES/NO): YES